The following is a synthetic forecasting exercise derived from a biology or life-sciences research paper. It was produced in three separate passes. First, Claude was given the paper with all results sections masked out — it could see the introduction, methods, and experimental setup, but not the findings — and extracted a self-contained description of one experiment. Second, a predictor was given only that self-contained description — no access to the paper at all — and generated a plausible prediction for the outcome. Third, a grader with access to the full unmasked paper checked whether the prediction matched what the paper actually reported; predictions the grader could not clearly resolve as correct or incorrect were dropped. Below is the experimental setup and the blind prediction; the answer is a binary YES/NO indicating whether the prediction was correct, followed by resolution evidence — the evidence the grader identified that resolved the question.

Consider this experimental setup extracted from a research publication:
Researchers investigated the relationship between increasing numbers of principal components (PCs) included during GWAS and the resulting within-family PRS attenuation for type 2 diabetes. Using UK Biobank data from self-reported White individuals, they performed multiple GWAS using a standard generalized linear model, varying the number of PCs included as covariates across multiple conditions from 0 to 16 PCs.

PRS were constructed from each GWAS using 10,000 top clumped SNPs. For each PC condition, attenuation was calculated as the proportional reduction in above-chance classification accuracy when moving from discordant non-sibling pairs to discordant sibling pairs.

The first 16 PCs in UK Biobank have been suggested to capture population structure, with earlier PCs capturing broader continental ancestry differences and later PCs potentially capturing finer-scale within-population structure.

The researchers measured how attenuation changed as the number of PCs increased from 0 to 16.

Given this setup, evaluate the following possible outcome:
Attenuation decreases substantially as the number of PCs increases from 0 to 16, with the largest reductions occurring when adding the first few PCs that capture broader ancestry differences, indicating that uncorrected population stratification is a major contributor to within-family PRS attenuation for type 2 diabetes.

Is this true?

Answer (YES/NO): NO